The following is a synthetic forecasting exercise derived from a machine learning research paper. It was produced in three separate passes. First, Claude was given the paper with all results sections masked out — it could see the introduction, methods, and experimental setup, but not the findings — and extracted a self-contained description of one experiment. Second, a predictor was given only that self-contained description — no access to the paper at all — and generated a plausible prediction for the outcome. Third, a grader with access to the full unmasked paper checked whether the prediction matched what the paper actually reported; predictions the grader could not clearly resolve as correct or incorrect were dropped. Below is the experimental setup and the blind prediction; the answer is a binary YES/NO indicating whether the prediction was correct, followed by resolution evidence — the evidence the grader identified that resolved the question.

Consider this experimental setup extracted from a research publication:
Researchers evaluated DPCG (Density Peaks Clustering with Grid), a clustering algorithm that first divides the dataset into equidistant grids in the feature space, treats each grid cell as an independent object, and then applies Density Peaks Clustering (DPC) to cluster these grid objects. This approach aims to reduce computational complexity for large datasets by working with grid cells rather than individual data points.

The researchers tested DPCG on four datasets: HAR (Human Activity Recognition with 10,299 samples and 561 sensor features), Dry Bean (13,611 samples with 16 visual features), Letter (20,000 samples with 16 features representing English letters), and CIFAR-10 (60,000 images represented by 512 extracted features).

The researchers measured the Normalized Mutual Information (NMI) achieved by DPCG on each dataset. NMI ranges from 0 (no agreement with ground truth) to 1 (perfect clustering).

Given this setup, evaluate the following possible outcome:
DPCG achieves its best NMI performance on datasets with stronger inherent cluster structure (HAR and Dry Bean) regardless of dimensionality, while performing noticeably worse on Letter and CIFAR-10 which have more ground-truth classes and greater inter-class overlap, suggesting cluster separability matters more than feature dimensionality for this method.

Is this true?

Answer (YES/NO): YES